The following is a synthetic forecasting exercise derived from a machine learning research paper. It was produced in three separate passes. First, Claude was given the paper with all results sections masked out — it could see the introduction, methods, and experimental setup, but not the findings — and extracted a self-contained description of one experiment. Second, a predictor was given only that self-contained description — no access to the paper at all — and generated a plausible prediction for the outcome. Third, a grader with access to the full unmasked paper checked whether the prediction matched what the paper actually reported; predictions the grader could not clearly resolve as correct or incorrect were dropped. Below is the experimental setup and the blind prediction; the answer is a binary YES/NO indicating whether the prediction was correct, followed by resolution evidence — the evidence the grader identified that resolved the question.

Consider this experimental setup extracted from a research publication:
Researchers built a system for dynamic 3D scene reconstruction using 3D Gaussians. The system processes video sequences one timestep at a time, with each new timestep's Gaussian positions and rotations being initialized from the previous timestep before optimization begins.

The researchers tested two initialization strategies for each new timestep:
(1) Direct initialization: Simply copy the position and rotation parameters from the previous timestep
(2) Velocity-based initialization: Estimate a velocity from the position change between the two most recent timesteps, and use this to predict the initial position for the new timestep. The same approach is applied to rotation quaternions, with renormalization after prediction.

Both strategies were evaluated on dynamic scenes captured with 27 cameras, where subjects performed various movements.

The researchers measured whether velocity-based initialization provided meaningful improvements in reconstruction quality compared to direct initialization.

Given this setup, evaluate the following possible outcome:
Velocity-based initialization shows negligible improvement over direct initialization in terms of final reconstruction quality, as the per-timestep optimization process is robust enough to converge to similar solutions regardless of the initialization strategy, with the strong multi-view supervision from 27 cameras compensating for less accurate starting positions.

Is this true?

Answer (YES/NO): NO